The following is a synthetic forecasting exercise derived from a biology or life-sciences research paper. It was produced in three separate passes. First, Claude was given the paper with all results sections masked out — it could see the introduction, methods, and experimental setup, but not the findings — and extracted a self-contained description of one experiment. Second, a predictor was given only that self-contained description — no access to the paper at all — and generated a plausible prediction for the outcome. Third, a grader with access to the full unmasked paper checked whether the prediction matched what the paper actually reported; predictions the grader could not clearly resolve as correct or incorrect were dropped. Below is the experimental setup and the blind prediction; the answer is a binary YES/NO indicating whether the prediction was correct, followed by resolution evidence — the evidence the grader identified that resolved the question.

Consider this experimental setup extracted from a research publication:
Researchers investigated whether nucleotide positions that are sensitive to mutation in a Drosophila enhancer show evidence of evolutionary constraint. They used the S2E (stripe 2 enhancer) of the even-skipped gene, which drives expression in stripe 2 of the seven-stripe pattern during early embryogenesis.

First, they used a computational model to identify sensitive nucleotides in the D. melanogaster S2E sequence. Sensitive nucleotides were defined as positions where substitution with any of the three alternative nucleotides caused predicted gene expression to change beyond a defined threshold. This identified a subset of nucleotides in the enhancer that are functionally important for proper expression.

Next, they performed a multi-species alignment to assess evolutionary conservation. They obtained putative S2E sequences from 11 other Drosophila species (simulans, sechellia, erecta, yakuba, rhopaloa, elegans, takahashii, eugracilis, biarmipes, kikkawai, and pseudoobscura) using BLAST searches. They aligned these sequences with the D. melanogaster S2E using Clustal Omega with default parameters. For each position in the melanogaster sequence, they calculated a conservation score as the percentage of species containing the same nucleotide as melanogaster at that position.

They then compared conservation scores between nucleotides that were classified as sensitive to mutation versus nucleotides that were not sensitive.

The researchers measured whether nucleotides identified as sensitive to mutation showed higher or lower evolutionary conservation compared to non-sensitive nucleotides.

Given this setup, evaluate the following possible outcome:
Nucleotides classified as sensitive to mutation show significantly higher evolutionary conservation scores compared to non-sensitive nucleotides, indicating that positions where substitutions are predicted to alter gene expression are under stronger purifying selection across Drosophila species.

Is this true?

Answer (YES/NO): YES